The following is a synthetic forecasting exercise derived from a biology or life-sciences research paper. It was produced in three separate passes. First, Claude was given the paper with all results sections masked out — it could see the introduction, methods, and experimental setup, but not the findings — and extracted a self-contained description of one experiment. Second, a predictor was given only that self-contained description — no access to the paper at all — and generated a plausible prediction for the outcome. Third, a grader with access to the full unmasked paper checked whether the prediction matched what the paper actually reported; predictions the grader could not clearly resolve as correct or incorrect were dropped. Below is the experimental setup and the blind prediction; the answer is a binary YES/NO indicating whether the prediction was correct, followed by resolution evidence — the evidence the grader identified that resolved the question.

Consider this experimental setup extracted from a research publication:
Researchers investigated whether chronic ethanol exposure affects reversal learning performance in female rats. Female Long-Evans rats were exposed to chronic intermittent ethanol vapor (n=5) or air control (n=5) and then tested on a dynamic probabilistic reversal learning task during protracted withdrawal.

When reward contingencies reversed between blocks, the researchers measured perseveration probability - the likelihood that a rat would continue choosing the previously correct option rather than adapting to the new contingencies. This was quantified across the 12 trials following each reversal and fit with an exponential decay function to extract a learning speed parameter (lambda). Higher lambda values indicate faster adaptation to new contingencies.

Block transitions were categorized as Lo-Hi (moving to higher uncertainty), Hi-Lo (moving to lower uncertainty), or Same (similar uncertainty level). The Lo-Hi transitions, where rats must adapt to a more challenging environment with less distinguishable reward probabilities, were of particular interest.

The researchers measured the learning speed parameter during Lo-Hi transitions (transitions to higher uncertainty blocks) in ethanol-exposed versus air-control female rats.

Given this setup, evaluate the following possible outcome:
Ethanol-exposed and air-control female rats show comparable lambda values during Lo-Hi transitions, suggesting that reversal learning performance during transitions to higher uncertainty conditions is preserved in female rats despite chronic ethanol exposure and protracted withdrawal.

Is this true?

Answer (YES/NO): YES